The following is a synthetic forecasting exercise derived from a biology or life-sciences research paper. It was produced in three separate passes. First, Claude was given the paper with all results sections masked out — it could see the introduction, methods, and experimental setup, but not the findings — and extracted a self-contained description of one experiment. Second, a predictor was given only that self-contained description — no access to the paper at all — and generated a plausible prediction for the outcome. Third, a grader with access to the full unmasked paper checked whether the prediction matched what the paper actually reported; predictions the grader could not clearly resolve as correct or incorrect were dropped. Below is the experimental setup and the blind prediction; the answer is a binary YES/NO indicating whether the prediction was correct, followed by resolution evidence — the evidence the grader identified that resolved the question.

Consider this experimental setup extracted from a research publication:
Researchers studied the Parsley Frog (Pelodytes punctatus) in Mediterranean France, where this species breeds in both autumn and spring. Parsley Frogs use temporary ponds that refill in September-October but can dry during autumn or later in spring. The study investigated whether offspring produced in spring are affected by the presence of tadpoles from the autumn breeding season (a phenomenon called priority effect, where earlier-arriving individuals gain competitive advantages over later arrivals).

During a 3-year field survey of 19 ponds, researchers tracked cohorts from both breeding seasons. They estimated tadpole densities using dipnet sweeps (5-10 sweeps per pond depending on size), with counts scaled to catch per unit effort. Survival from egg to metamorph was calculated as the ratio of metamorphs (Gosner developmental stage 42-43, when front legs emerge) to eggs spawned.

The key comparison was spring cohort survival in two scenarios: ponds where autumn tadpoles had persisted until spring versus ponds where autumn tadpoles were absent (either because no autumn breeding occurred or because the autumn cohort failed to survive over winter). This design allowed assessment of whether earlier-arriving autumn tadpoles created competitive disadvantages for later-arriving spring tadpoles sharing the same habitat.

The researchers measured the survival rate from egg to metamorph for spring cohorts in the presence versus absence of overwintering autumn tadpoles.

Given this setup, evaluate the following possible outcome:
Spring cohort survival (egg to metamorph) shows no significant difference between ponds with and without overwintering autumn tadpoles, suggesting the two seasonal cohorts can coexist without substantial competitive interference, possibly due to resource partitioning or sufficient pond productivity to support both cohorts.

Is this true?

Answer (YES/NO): NO